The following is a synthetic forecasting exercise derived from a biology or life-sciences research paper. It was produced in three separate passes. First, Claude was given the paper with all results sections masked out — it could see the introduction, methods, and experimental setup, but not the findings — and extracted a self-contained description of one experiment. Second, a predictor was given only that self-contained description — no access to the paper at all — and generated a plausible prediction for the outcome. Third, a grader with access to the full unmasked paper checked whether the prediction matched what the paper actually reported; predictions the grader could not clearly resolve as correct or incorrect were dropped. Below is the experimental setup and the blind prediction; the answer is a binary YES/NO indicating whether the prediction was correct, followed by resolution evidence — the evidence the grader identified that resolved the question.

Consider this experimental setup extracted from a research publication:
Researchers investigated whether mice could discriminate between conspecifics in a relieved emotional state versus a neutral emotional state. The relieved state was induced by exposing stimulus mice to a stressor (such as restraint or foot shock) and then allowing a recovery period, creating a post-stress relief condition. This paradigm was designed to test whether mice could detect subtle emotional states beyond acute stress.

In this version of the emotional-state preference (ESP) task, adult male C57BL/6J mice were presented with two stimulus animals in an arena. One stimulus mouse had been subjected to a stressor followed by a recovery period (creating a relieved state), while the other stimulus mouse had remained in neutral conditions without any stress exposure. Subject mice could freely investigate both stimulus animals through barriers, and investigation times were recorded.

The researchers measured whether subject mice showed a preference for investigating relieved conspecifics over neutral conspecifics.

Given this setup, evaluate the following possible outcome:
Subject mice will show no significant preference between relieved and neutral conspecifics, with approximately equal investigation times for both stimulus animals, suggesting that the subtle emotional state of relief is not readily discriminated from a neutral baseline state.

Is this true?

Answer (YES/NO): NO